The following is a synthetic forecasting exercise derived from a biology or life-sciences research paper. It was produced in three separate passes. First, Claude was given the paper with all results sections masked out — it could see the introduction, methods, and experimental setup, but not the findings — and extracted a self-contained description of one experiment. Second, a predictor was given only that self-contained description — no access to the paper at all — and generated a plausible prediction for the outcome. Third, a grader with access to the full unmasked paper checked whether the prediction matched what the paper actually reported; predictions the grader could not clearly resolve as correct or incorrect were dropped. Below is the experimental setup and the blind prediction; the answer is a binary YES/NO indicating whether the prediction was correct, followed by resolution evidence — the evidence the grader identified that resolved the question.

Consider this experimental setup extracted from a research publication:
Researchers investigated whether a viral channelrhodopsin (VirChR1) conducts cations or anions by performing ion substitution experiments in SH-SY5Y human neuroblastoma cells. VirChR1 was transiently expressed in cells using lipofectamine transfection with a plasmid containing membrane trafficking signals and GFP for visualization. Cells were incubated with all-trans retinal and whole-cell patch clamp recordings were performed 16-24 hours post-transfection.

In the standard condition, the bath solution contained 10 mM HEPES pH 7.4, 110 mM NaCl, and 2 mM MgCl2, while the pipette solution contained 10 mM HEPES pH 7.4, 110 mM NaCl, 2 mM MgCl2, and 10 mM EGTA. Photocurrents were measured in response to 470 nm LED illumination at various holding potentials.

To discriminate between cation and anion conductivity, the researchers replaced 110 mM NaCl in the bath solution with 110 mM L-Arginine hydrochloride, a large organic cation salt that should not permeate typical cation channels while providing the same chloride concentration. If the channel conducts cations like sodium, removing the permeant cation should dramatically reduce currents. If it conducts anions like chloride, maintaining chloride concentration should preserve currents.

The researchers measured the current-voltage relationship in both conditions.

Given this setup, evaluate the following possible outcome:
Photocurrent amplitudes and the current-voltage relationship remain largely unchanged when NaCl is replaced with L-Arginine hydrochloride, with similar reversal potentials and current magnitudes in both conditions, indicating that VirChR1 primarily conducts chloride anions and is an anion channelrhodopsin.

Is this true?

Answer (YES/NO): NO